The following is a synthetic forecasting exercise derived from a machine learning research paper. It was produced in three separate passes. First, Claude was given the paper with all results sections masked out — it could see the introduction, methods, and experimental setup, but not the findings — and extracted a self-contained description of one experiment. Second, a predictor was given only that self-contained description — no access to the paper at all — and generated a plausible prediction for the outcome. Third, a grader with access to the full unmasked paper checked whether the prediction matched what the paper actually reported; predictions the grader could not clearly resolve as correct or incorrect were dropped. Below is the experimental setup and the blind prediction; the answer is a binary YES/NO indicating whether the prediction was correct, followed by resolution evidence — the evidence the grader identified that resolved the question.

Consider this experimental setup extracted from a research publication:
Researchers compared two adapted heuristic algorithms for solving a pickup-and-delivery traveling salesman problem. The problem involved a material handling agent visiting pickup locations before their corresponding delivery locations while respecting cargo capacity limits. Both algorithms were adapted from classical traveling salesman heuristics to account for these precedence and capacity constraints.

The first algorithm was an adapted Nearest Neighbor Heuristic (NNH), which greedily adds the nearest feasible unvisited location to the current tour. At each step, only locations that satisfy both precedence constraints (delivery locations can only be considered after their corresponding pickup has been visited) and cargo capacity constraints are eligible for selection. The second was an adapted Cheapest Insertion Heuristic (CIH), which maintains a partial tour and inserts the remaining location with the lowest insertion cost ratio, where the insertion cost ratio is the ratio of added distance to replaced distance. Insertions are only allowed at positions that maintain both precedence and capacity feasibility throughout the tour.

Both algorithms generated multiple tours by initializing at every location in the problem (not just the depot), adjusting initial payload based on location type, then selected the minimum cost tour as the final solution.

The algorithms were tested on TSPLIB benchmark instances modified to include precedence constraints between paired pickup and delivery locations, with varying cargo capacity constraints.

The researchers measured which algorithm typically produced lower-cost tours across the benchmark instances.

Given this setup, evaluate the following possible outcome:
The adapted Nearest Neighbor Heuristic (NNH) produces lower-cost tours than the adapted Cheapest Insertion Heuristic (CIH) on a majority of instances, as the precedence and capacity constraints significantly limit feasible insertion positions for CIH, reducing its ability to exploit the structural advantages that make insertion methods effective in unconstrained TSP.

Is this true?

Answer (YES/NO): YES